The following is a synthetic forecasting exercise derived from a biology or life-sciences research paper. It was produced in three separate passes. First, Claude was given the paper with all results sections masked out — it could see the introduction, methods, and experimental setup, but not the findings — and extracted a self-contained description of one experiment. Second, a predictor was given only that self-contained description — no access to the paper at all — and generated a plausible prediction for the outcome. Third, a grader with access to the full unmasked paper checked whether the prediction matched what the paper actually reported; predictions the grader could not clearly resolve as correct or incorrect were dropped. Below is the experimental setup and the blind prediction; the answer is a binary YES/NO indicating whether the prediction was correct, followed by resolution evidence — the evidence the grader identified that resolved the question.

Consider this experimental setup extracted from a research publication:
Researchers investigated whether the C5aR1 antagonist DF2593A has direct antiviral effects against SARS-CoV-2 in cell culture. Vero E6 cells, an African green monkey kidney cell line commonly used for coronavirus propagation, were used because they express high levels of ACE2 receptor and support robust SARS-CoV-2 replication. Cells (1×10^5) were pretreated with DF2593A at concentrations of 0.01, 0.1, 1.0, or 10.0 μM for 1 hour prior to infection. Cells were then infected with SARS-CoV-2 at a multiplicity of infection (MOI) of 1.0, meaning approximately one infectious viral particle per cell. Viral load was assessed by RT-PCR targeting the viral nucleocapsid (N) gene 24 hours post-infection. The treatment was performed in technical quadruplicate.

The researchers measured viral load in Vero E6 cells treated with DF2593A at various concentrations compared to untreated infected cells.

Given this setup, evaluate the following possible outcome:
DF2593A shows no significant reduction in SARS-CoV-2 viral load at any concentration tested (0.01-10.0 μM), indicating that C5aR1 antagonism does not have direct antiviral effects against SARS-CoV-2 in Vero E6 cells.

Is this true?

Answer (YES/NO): YES